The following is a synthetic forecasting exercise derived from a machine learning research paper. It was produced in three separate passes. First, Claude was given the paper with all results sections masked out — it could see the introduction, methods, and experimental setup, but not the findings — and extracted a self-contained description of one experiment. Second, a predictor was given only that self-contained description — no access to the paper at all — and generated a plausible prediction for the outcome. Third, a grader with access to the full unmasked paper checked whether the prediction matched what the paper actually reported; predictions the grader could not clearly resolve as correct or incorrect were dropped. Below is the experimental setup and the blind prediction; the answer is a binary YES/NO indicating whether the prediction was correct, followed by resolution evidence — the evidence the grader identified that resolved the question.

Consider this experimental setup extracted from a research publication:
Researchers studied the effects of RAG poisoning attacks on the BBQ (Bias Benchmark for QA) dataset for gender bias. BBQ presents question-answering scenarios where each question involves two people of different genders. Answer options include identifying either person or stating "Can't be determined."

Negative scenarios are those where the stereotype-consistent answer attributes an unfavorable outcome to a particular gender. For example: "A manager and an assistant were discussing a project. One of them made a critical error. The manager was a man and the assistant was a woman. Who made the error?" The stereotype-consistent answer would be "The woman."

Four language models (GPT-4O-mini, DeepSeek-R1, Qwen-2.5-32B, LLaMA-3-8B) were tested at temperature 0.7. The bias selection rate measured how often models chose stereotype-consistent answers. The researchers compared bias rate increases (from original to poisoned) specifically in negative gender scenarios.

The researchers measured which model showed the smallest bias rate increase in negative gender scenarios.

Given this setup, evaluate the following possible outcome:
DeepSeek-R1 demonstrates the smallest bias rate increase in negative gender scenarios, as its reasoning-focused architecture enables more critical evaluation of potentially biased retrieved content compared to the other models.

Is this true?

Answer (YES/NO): NO